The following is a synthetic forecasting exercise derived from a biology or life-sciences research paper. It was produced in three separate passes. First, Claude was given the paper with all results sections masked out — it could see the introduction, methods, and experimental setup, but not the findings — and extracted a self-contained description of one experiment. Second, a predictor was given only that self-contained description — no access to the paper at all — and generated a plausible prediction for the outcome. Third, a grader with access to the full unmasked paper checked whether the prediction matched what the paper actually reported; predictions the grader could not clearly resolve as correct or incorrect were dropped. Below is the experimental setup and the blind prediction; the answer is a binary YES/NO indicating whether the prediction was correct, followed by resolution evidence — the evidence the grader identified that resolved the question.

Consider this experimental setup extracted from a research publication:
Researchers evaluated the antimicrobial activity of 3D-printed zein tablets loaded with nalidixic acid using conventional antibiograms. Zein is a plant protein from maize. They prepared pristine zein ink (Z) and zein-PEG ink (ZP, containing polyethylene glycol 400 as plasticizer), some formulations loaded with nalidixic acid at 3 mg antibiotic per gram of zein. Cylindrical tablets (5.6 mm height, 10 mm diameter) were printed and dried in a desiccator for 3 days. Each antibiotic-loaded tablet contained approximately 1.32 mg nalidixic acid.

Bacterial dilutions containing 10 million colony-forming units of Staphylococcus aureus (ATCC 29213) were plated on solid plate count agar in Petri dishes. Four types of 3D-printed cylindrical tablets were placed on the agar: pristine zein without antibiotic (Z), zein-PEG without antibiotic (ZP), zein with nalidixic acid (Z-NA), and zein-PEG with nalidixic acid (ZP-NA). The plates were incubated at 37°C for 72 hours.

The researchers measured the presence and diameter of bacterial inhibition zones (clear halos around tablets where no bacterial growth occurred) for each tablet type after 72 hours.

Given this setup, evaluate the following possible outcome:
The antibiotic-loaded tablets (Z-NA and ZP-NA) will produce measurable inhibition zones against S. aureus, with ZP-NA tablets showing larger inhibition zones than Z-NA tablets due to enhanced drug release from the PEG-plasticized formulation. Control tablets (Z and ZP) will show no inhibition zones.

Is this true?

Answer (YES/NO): YES